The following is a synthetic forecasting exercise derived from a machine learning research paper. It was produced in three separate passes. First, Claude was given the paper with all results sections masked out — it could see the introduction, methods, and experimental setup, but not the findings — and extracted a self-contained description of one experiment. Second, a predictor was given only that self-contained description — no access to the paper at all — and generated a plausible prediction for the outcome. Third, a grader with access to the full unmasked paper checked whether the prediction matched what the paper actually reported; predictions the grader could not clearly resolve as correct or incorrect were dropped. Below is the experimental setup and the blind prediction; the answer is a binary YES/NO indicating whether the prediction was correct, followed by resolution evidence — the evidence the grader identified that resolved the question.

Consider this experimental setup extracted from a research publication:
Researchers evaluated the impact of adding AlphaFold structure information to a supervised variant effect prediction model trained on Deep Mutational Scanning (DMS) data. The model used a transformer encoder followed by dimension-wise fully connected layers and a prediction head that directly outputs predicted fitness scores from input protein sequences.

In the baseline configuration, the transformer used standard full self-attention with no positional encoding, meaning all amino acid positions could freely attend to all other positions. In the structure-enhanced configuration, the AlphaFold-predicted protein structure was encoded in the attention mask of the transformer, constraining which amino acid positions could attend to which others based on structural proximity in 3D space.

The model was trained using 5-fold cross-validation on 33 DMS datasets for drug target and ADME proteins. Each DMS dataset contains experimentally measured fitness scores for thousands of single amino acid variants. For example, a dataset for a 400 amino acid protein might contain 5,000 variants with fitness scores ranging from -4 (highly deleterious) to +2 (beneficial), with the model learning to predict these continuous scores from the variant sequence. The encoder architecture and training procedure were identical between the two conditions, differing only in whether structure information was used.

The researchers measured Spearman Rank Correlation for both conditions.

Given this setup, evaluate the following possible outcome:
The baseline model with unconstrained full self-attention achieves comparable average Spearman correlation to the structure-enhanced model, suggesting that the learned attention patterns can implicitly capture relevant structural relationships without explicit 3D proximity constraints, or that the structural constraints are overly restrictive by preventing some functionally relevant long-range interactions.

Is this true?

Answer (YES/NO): NO